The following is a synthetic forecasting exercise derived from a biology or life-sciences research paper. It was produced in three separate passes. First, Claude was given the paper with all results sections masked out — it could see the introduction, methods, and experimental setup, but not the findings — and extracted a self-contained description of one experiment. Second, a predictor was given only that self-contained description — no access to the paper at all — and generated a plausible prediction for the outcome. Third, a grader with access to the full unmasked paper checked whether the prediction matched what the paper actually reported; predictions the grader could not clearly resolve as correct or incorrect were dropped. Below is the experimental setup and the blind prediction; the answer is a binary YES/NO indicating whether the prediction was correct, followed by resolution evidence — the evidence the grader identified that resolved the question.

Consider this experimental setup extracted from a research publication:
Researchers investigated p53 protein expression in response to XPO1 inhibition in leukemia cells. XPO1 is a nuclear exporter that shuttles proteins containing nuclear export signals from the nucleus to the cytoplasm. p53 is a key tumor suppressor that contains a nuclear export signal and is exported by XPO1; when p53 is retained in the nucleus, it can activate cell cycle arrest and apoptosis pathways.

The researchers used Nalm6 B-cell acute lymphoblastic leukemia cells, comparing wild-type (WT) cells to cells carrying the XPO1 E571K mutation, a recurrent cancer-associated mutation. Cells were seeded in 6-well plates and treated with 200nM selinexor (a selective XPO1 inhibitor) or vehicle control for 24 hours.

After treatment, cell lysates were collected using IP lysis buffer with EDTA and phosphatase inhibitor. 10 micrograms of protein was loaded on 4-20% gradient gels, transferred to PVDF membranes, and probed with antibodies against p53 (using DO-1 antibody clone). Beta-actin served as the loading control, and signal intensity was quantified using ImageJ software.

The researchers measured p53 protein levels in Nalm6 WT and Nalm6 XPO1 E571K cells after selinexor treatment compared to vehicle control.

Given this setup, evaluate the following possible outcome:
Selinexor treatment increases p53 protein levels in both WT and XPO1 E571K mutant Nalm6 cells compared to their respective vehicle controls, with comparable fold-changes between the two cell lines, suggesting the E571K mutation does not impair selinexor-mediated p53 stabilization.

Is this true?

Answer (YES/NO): YES